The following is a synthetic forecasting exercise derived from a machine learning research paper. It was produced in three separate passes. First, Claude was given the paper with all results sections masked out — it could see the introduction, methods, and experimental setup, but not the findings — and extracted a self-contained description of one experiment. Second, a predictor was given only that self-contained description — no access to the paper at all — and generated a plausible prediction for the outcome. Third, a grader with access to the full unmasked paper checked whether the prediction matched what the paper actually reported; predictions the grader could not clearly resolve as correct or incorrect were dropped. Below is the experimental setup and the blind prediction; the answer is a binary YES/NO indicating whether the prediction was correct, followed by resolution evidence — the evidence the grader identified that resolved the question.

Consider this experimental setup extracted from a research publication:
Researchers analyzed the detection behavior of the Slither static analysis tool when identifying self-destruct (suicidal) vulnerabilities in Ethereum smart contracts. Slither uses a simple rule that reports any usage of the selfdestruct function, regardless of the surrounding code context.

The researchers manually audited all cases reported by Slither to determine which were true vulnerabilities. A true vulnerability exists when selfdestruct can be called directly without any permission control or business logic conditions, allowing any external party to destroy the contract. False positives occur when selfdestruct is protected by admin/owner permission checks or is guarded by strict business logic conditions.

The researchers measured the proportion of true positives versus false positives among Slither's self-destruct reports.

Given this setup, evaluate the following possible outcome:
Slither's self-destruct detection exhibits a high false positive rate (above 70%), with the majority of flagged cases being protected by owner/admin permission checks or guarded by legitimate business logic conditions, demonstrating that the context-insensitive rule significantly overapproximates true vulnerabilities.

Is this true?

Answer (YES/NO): YES